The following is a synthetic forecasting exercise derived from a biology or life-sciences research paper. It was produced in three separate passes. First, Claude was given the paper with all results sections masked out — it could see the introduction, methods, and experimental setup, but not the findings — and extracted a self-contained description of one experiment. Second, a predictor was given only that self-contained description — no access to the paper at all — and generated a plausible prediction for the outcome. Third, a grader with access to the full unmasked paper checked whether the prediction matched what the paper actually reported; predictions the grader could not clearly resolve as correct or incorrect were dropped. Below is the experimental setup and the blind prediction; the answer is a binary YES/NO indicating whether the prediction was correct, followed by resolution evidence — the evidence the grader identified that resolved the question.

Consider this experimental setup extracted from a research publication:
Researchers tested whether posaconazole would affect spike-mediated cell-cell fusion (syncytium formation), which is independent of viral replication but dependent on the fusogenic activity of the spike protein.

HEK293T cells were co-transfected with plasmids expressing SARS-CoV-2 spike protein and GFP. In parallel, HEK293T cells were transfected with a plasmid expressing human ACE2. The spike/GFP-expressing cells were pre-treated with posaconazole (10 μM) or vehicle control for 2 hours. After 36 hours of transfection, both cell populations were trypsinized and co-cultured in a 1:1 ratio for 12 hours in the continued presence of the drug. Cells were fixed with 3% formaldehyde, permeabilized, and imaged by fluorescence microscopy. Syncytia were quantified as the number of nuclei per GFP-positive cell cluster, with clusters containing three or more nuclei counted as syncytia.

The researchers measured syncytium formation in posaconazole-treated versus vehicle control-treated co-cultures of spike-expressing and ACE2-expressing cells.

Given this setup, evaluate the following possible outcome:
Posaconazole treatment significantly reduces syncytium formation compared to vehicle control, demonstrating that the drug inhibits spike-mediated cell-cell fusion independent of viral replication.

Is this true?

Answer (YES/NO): YES